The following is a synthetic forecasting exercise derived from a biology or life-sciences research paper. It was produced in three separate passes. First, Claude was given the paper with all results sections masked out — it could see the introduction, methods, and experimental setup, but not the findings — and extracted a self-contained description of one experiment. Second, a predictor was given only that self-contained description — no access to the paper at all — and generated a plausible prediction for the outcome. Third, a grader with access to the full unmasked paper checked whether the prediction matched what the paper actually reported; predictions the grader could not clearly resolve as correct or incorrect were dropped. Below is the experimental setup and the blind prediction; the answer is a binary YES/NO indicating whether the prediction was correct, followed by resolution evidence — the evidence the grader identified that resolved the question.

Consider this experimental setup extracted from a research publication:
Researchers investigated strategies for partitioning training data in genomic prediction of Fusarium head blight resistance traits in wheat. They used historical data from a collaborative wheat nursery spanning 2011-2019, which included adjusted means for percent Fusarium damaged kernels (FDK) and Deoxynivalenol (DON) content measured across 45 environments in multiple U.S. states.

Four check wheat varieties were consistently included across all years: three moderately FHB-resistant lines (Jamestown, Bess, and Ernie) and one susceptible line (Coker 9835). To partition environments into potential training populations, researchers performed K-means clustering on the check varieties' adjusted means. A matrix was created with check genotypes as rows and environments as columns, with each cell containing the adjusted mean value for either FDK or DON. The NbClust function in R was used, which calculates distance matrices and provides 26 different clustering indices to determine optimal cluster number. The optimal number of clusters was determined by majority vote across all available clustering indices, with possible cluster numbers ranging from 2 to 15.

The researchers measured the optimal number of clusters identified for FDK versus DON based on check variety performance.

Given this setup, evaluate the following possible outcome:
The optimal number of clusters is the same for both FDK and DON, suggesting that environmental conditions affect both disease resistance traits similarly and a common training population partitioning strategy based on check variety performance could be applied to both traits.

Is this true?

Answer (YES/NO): NO